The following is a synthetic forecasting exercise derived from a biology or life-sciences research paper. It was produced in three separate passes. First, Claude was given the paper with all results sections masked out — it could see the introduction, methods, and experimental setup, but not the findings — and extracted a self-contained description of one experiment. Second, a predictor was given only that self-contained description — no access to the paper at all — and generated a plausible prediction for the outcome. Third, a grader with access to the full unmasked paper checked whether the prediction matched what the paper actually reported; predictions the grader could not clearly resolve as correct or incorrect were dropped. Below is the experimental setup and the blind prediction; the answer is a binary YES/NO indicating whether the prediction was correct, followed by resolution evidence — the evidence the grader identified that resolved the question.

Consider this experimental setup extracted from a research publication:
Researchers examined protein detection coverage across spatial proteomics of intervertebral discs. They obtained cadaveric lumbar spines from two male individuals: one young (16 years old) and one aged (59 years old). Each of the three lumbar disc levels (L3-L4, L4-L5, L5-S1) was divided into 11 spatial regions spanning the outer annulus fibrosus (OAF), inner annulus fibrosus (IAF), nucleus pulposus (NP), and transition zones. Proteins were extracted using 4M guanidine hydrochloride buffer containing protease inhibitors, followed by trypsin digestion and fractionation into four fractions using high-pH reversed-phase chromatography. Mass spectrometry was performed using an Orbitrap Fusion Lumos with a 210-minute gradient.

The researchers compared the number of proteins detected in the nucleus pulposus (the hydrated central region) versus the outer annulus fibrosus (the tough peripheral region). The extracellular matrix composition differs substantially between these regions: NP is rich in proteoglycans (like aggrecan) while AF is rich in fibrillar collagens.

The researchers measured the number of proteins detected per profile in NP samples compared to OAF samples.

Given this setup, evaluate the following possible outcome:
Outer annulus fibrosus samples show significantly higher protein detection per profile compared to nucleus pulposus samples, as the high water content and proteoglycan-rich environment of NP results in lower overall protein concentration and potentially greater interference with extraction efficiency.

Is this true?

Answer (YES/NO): YES